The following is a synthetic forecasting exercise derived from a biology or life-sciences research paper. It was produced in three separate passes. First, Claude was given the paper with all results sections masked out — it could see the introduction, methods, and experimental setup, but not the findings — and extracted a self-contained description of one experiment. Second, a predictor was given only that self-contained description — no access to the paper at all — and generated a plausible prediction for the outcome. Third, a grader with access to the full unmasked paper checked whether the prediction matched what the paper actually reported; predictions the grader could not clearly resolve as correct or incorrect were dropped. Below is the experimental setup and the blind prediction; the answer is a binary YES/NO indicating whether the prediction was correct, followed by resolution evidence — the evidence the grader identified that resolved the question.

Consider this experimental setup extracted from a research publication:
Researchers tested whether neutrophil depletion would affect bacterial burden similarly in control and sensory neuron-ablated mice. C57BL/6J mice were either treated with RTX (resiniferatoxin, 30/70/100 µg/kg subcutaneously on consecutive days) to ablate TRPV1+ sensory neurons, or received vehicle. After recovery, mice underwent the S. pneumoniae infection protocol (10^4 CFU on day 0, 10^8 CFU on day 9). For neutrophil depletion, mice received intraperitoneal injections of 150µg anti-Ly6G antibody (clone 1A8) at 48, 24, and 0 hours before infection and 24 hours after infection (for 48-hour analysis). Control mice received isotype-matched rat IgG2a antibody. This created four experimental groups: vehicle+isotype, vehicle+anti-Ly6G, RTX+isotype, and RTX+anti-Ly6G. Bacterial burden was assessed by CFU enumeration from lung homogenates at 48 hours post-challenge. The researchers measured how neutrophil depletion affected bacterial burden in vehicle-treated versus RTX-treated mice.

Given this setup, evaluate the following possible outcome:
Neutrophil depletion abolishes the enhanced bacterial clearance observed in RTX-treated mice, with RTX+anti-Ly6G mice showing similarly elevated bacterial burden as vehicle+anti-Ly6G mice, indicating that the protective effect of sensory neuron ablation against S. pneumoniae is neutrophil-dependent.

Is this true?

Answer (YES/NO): NO